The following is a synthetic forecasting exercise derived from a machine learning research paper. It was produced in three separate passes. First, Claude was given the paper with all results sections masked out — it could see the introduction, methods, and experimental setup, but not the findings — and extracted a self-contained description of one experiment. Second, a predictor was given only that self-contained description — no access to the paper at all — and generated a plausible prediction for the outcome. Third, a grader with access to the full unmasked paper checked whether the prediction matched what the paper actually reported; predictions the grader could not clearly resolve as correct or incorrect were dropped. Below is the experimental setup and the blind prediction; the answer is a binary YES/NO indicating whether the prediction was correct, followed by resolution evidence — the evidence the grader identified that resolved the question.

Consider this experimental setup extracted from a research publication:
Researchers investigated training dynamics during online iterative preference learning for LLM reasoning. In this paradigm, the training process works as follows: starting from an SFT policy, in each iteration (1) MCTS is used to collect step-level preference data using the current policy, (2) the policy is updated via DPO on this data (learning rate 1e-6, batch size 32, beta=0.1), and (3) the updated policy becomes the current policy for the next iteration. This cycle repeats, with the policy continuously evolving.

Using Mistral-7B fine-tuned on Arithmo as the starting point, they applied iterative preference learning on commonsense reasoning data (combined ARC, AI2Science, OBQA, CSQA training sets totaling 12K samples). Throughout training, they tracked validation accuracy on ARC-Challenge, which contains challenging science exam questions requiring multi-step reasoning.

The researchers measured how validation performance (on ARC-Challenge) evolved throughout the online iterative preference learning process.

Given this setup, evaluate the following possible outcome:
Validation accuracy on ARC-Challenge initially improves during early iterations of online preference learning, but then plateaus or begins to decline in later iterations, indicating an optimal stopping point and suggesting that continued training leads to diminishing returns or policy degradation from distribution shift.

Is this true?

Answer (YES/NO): NO